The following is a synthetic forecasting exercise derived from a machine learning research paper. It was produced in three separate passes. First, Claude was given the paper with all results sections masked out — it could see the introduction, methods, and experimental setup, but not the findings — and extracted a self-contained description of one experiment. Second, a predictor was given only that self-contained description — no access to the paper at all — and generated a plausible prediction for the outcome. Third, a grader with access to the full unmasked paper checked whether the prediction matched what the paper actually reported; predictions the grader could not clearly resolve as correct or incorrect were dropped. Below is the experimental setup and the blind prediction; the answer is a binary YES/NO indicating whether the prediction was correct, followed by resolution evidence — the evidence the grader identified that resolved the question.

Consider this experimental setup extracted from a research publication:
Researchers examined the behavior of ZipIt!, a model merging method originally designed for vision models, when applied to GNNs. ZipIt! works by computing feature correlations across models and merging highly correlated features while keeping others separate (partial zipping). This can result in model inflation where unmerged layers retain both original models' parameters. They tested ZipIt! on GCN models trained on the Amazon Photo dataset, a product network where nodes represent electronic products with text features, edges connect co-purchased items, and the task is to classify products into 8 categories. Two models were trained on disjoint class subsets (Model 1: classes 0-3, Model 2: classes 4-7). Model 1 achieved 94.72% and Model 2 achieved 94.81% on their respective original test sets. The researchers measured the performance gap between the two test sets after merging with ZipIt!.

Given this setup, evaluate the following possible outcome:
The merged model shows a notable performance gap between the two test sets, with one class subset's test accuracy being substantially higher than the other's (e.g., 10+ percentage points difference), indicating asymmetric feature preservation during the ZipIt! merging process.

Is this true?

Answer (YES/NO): YES